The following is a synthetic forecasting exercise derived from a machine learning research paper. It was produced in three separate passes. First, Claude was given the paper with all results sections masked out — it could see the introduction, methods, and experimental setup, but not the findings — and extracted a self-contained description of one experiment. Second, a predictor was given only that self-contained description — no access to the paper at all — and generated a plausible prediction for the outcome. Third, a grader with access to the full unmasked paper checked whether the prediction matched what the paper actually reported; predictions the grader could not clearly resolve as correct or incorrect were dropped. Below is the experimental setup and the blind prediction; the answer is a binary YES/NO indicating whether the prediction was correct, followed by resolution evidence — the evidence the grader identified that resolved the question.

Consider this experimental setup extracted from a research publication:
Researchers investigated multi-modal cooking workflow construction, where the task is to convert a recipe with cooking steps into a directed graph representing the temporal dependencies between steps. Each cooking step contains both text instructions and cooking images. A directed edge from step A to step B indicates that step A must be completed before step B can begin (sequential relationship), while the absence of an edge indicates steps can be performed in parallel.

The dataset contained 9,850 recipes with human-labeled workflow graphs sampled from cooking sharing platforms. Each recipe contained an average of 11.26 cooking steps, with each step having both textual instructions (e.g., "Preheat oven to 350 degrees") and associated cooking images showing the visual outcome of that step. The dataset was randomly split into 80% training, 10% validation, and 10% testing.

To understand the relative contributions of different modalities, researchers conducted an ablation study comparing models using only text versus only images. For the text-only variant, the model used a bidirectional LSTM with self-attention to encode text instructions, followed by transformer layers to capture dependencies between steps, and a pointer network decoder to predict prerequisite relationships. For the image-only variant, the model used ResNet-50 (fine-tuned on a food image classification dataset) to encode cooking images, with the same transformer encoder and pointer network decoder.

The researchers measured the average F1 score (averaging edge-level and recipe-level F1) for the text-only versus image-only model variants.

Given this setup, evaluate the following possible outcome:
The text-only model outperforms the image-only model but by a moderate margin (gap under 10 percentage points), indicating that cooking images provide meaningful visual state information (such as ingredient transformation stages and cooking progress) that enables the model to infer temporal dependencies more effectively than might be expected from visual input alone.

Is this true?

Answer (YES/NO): NO